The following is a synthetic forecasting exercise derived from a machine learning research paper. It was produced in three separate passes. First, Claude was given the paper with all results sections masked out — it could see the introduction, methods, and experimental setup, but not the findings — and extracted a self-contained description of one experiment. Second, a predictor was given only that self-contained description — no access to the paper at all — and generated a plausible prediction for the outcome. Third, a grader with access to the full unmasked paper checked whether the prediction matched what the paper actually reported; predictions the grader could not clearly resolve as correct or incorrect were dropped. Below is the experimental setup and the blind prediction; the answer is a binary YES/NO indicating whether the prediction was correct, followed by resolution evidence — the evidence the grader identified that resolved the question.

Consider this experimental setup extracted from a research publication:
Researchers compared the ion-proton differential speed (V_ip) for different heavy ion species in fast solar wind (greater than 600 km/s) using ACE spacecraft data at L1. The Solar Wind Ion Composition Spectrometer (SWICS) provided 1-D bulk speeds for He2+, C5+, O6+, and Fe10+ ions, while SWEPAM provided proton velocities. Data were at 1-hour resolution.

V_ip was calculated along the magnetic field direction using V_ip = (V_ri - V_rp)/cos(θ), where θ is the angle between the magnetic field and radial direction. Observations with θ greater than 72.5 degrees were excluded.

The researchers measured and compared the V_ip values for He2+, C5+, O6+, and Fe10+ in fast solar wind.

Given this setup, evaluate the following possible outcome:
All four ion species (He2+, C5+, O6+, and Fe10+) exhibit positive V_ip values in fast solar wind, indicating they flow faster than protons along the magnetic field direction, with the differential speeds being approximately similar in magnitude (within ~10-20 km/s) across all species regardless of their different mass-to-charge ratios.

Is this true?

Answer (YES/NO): YES